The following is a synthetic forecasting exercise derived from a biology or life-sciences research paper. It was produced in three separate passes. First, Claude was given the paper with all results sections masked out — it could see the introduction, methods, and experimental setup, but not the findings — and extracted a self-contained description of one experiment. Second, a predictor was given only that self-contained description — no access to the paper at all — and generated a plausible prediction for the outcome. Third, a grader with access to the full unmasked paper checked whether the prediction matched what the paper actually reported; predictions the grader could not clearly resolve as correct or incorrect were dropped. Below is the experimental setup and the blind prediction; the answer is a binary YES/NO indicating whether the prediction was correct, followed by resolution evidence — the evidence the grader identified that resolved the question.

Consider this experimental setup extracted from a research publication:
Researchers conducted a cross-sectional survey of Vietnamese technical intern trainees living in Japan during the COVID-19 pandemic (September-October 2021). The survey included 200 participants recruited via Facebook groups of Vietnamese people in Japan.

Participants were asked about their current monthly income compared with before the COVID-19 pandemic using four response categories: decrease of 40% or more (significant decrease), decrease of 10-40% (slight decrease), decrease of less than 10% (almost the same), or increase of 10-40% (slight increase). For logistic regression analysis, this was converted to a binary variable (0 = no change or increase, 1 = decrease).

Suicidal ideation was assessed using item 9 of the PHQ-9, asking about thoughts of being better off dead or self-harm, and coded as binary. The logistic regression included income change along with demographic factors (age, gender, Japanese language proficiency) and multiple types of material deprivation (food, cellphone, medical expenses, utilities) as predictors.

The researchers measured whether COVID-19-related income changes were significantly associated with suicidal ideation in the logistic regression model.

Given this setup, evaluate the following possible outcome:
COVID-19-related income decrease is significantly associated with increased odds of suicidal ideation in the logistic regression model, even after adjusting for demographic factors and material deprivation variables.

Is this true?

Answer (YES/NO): NO